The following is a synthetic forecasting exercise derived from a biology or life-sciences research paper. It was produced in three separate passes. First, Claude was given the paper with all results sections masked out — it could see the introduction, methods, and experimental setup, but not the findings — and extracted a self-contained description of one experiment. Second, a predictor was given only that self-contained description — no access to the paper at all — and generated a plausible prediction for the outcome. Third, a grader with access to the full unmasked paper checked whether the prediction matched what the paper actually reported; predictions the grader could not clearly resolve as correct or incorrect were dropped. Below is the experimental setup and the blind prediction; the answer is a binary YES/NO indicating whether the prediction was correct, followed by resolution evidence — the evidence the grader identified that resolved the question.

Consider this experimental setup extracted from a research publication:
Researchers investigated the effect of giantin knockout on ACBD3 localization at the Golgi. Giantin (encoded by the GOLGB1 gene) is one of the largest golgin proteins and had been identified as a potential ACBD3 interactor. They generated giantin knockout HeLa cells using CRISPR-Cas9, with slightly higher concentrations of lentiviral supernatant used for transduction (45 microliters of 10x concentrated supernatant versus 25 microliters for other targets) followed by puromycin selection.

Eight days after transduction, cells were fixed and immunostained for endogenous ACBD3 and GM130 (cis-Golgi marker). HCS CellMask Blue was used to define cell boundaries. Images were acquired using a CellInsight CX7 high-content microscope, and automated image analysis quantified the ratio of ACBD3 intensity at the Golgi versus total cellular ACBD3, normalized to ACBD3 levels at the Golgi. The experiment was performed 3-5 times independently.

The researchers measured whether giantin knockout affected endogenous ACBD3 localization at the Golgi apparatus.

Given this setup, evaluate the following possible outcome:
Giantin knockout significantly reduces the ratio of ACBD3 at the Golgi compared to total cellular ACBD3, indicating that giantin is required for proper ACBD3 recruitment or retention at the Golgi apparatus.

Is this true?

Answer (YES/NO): NO